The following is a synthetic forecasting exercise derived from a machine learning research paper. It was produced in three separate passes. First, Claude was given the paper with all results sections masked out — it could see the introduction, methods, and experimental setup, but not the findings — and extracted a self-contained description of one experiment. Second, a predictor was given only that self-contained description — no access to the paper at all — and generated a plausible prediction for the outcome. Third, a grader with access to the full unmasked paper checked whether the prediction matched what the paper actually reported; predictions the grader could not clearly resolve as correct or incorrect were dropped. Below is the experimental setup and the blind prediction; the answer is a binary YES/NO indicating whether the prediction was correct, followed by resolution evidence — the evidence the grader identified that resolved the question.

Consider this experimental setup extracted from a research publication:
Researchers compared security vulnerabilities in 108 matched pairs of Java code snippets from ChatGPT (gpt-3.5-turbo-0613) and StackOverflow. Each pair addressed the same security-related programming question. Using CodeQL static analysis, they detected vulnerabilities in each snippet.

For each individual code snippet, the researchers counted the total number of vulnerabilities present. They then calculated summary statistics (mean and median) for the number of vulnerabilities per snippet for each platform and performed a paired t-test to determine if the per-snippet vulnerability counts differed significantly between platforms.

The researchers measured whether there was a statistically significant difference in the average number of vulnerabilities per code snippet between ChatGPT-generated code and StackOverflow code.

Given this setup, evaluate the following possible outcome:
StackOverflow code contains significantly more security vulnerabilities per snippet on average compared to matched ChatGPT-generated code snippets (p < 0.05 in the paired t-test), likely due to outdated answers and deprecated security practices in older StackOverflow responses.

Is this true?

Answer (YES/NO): NO